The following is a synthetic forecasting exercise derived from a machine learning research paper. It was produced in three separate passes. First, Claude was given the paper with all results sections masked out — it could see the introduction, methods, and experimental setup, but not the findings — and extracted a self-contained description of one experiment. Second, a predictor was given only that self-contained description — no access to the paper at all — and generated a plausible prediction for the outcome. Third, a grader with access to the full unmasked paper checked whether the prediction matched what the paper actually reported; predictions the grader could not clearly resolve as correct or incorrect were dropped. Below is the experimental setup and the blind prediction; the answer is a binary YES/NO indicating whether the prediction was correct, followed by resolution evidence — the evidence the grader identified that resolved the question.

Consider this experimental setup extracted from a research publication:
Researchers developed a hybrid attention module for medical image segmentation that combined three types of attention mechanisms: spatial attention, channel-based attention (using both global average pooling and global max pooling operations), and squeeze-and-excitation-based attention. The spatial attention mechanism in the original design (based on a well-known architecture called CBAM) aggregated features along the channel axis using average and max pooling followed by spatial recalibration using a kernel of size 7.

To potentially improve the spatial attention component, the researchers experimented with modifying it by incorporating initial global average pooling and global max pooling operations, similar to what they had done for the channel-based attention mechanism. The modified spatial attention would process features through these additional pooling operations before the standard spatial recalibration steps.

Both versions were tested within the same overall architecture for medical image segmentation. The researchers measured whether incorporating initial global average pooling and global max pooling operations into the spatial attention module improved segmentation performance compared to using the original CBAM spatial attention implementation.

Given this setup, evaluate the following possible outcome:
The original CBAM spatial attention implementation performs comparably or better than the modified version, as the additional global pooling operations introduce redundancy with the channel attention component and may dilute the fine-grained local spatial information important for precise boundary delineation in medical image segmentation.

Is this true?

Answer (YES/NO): YES